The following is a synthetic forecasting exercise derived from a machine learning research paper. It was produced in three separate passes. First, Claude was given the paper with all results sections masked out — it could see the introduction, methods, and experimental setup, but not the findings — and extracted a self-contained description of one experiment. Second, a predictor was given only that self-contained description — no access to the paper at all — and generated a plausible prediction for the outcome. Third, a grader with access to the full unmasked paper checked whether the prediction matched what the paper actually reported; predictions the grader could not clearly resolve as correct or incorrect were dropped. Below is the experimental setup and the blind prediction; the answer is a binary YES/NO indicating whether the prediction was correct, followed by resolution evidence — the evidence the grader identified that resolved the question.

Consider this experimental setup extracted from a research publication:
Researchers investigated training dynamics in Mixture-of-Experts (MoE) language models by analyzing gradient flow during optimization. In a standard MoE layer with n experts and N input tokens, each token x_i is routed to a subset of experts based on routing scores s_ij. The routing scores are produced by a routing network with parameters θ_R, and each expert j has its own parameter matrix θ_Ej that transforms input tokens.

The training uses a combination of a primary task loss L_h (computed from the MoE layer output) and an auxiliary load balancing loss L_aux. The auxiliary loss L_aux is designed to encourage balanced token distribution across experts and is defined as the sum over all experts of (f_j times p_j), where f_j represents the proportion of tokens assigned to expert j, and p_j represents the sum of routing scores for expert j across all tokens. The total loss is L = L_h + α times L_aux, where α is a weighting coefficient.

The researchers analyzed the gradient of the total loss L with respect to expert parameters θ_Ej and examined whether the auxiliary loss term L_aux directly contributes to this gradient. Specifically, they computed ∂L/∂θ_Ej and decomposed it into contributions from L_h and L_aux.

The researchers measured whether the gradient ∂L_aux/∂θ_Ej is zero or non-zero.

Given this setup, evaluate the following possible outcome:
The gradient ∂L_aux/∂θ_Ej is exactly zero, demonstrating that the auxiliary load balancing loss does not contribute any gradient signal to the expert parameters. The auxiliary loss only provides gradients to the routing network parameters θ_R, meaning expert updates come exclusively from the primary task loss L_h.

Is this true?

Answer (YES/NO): YES